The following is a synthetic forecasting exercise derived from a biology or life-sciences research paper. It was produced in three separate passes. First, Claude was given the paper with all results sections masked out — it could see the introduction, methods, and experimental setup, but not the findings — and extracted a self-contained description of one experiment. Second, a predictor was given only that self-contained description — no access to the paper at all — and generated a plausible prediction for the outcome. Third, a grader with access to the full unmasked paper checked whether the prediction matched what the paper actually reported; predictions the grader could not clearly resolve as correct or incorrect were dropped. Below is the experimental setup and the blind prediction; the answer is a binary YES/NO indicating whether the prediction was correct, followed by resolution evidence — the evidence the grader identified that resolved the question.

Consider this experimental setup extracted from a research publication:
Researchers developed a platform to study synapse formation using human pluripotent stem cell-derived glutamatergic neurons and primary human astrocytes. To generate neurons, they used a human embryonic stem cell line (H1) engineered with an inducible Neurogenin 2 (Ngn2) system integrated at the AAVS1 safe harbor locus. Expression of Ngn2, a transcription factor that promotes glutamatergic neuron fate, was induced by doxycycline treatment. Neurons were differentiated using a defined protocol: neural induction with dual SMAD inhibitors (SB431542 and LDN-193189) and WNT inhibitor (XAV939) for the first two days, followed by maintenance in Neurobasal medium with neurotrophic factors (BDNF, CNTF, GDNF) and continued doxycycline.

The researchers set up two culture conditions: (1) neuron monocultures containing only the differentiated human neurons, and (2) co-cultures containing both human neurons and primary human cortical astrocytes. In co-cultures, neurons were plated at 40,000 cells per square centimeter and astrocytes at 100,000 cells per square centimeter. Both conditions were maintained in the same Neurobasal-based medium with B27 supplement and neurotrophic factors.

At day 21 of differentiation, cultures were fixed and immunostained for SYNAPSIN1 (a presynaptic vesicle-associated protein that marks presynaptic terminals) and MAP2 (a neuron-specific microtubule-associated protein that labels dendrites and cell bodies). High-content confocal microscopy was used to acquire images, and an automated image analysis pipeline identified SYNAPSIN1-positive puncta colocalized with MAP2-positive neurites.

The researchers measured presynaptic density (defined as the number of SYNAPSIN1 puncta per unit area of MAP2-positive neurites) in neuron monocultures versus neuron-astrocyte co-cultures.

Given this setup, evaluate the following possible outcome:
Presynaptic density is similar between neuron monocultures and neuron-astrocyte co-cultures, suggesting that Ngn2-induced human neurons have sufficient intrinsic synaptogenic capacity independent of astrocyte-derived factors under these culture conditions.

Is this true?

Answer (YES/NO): NO